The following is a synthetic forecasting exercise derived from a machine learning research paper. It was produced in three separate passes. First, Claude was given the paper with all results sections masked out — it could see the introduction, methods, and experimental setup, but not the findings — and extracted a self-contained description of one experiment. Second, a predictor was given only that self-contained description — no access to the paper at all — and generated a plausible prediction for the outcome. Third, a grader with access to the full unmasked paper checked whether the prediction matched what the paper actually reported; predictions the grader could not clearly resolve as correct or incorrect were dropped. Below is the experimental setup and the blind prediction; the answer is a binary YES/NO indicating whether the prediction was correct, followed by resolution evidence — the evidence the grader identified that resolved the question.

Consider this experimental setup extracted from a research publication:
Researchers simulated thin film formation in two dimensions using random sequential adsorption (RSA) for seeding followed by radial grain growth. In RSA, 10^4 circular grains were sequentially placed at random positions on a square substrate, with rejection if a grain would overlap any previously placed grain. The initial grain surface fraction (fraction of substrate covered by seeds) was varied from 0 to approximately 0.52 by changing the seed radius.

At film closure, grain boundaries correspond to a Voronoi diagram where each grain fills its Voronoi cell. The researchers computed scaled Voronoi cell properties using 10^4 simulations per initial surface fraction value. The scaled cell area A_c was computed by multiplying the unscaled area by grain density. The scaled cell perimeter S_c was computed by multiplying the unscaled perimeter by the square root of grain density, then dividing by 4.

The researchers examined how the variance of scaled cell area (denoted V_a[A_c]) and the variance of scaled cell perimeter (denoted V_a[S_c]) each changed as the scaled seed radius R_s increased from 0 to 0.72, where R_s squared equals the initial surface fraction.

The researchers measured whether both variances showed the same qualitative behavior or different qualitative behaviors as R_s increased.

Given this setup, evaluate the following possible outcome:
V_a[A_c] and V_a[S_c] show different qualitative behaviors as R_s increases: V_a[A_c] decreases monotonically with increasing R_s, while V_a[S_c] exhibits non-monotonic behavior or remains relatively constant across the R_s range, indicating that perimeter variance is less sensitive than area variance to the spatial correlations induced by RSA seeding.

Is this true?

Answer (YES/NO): NO